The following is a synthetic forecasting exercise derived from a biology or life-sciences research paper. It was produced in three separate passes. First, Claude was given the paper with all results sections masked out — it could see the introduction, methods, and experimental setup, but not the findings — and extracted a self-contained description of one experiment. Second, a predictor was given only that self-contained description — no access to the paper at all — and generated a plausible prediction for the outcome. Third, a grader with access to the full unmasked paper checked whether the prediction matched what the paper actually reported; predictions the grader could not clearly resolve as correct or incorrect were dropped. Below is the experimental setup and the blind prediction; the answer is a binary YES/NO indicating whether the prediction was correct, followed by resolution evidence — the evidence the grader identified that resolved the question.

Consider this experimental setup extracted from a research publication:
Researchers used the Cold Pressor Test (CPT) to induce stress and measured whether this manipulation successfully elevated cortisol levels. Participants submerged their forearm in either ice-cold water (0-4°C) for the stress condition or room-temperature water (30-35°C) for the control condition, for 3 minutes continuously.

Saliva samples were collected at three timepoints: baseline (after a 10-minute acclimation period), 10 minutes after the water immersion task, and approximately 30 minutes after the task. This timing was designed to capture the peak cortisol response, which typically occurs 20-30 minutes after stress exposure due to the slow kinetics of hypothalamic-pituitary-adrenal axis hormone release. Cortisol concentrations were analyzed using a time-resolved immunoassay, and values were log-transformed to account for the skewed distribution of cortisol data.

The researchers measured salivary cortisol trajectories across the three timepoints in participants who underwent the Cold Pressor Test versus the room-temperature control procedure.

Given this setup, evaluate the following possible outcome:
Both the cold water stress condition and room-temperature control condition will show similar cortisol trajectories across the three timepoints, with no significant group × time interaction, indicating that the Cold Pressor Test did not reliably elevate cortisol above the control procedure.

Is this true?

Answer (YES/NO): NO